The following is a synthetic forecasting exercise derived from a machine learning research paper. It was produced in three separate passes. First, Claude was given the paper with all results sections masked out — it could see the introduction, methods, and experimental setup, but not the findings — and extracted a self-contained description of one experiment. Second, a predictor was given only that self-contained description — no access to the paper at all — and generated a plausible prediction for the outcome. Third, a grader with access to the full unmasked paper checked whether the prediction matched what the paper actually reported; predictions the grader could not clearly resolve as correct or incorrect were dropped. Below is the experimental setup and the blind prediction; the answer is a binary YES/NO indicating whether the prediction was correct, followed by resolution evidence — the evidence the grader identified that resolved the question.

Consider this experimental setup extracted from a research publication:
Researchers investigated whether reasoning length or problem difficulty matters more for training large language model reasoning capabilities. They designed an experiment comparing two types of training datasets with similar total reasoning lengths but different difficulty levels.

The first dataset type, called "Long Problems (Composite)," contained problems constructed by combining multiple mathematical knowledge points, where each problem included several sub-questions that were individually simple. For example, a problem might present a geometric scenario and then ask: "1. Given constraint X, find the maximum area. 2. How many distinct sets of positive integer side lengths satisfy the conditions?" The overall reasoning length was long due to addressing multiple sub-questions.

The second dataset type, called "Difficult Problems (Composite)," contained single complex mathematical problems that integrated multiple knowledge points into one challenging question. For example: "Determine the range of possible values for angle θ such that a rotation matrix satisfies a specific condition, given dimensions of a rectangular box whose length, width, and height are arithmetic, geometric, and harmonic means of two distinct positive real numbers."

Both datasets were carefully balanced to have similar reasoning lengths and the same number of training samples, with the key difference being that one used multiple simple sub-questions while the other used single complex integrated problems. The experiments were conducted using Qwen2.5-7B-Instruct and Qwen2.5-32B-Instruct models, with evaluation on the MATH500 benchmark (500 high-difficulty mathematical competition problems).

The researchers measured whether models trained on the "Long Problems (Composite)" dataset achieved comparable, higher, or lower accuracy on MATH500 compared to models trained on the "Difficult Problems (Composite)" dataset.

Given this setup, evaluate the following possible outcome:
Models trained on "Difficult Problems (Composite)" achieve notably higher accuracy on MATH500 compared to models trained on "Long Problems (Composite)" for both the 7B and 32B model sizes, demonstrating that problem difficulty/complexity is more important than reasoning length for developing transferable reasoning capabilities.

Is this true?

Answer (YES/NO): NO